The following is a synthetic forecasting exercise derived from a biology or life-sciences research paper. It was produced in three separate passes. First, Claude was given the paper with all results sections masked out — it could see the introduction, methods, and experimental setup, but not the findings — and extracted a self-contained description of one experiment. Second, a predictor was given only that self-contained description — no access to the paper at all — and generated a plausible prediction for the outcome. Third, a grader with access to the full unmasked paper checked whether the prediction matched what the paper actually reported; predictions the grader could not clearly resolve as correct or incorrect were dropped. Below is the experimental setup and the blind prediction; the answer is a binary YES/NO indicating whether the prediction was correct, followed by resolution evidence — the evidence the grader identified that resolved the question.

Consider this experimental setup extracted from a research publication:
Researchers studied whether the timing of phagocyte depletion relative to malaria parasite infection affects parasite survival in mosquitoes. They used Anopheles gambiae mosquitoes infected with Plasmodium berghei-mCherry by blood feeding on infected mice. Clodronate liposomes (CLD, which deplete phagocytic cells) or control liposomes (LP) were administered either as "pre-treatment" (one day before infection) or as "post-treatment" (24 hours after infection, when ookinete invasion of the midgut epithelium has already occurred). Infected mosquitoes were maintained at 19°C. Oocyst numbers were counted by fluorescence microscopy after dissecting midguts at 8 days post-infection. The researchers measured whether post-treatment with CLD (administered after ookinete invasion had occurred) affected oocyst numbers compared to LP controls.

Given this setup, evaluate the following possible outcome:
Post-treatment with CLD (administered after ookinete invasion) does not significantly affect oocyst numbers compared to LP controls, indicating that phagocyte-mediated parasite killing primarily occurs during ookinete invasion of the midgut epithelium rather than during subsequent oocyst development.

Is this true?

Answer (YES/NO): YES